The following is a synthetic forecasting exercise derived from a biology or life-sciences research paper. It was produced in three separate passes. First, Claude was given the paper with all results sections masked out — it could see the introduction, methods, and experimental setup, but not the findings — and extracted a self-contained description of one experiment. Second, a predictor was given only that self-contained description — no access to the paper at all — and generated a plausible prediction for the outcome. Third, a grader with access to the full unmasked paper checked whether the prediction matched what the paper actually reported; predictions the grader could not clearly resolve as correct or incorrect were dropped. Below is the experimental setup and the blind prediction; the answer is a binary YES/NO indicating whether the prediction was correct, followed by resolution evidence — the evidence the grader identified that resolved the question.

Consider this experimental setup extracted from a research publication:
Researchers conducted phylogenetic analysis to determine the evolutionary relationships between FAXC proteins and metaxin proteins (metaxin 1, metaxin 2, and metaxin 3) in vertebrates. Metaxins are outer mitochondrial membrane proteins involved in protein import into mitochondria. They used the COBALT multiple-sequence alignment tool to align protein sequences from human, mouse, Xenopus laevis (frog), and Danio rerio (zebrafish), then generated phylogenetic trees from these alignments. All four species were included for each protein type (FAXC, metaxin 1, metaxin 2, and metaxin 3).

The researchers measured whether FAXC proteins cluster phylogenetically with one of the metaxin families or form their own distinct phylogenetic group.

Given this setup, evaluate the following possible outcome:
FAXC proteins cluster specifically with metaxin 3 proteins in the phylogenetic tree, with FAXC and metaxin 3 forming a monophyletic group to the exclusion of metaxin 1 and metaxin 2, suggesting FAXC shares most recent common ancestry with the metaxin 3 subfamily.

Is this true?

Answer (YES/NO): NO